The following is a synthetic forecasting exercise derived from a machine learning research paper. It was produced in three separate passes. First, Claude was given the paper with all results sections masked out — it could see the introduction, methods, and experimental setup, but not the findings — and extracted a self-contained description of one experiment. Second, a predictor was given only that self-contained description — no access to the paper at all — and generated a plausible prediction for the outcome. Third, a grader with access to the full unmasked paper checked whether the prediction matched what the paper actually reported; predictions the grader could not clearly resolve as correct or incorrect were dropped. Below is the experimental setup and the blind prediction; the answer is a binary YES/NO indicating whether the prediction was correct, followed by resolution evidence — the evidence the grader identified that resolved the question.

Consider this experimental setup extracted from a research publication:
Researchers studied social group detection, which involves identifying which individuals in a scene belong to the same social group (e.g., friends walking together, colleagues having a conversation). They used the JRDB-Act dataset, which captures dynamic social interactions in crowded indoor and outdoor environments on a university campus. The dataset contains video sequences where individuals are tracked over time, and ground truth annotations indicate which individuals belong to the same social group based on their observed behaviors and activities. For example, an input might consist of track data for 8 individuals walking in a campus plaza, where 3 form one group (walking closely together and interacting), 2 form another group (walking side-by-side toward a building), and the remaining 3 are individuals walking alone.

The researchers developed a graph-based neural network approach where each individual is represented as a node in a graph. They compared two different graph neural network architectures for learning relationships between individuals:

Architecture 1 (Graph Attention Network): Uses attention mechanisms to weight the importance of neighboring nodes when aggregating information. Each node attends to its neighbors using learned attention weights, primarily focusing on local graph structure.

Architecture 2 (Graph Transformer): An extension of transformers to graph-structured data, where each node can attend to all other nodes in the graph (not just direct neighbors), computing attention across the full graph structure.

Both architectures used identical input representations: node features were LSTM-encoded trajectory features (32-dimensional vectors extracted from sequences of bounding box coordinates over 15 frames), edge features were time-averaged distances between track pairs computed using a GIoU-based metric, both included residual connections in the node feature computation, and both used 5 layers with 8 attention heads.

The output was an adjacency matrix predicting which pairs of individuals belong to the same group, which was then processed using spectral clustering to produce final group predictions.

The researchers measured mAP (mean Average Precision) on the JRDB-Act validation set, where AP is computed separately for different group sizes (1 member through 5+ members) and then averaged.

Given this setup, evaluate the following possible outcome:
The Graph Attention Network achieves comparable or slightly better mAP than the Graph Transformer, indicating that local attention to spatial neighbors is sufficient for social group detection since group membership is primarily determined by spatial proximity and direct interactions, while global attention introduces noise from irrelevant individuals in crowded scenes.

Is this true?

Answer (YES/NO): NO